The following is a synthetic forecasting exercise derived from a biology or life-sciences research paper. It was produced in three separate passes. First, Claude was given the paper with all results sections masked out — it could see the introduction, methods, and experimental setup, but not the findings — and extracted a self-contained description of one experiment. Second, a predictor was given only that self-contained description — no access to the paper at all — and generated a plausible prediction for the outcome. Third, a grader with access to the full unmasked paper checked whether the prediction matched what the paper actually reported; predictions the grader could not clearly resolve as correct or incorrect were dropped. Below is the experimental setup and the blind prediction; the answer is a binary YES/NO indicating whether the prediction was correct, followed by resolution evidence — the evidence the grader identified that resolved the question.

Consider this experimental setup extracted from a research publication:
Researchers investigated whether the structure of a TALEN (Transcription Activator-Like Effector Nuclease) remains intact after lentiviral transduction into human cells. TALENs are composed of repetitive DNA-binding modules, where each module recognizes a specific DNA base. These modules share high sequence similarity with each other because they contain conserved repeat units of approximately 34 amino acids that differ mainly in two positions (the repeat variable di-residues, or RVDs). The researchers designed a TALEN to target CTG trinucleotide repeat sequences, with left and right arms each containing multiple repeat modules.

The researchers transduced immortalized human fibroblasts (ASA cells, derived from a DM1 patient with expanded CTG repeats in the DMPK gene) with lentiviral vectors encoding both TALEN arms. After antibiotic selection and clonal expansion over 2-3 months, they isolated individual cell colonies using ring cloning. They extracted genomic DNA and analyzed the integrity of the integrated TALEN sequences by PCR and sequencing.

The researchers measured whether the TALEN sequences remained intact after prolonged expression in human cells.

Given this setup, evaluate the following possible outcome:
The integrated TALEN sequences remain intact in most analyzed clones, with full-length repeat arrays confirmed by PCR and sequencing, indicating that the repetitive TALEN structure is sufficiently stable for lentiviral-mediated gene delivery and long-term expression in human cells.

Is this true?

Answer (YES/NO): NO